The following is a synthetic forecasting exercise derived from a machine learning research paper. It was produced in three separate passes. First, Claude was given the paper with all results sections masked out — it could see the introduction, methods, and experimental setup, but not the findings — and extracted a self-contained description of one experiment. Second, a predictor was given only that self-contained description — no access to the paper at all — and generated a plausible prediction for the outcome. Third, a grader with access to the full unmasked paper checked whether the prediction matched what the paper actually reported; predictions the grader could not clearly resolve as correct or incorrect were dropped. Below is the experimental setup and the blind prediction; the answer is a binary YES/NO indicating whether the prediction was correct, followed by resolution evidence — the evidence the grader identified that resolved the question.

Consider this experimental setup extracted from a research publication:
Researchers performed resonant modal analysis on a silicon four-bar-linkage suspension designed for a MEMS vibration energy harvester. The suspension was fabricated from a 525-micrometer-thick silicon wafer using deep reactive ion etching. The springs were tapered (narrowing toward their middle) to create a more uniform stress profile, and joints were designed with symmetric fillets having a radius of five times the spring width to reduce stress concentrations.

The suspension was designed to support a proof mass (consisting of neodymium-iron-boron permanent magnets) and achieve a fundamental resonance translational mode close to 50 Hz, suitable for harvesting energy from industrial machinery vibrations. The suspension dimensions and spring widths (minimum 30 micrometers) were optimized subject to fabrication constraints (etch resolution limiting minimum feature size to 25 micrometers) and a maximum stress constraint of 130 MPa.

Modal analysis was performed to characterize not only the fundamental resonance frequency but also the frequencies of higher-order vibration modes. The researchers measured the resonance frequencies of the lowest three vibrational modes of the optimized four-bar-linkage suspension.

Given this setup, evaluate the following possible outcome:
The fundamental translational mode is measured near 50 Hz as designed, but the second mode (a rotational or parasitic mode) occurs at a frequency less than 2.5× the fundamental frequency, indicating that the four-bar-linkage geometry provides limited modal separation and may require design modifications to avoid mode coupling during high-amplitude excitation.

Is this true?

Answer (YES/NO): NO